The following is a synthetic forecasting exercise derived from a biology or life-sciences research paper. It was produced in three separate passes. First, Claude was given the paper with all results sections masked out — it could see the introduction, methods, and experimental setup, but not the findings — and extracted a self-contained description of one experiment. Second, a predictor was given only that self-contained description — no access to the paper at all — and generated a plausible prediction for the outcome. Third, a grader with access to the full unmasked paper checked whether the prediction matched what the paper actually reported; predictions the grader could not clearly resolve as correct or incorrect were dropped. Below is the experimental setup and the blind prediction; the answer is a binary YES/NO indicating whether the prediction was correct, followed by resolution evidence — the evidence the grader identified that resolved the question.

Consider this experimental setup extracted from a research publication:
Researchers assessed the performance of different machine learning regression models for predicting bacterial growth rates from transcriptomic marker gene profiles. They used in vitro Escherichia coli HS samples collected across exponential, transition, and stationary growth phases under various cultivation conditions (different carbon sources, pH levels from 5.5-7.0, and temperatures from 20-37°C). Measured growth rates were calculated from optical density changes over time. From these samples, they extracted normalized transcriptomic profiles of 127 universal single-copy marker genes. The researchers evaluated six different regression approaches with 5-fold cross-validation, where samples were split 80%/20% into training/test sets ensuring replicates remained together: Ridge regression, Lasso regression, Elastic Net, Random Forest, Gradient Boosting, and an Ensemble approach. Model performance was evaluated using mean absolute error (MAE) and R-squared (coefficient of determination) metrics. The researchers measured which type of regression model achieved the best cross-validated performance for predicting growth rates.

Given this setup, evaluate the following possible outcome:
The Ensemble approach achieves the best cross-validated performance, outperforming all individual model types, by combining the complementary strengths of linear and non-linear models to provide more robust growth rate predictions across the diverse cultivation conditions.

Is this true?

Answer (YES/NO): NO